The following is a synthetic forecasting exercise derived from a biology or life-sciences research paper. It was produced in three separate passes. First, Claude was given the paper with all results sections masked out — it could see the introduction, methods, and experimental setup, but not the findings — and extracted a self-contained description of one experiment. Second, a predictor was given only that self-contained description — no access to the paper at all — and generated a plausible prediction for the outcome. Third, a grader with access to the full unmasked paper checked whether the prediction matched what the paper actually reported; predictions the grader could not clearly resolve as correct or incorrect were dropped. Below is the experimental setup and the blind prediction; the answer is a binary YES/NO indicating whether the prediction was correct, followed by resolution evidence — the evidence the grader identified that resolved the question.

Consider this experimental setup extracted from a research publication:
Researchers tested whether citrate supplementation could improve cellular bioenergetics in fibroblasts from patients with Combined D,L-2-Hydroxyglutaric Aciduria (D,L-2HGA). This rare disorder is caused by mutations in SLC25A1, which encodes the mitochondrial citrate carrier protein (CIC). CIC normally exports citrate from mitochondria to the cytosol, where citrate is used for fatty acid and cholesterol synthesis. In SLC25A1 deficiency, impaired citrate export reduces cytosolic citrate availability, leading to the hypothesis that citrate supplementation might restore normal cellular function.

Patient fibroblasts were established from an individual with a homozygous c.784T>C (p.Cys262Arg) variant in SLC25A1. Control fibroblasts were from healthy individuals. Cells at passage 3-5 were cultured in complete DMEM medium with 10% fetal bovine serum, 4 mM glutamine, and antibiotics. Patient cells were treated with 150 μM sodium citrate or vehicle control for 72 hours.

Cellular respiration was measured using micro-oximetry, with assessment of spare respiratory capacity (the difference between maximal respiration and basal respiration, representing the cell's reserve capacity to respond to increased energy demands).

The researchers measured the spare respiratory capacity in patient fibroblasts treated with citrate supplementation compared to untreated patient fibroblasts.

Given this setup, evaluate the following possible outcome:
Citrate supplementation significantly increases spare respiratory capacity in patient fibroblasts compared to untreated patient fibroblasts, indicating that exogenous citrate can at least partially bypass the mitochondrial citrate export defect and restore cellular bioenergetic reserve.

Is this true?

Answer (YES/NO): NO